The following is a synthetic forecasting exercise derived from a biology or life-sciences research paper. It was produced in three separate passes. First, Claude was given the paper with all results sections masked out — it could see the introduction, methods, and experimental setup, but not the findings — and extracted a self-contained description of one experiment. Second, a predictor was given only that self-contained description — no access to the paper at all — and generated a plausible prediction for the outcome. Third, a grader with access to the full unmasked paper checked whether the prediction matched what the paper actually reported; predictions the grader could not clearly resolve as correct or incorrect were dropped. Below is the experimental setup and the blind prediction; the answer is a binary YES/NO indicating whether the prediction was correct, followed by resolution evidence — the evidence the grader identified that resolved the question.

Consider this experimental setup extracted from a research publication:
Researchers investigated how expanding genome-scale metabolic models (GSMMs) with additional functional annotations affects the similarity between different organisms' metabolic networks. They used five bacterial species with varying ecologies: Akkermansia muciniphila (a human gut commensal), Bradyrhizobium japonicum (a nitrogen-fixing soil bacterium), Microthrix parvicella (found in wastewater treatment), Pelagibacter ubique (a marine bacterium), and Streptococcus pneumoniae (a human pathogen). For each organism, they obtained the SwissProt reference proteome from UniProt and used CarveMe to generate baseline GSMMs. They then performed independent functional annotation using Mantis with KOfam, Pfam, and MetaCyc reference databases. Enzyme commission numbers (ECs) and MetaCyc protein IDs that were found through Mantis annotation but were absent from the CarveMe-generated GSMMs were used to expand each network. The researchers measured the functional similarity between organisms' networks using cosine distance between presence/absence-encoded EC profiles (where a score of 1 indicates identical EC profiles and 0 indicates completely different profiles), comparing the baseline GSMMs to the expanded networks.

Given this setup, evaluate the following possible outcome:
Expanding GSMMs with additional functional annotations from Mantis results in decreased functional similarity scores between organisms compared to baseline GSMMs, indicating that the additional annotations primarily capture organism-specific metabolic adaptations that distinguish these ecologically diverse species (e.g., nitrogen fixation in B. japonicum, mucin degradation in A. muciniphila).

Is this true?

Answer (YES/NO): YES